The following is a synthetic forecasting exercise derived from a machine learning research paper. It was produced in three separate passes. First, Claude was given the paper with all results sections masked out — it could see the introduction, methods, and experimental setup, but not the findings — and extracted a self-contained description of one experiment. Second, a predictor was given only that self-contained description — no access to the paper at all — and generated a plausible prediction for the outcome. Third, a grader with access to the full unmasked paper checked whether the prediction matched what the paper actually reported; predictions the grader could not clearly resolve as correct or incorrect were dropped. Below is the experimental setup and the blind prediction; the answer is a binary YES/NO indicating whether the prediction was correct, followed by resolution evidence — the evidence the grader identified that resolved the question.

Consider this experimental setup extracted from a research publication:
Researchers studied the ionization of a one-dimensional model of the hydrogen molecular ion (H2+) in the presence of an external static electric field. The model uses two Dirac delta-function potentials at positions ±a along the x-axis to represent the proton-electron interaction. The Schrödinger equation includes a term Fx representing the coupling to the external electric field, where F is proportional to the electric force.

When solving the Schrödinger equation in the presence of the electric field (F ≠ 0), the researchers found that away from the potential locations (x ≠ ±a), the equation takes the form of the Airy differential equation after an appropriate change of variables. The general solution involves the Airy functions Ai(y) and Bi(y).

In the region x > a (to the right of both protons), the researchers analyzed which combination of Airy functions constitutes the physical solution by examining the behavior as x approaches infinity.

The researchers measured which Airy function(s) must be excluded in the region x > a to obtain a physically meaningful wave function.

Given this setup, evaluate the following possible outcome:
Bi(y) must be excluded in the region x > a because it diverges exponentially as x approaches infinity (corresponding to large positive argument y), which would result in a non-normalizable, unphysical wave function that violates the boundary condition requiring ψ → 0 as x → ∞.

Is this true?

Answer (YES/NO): YES